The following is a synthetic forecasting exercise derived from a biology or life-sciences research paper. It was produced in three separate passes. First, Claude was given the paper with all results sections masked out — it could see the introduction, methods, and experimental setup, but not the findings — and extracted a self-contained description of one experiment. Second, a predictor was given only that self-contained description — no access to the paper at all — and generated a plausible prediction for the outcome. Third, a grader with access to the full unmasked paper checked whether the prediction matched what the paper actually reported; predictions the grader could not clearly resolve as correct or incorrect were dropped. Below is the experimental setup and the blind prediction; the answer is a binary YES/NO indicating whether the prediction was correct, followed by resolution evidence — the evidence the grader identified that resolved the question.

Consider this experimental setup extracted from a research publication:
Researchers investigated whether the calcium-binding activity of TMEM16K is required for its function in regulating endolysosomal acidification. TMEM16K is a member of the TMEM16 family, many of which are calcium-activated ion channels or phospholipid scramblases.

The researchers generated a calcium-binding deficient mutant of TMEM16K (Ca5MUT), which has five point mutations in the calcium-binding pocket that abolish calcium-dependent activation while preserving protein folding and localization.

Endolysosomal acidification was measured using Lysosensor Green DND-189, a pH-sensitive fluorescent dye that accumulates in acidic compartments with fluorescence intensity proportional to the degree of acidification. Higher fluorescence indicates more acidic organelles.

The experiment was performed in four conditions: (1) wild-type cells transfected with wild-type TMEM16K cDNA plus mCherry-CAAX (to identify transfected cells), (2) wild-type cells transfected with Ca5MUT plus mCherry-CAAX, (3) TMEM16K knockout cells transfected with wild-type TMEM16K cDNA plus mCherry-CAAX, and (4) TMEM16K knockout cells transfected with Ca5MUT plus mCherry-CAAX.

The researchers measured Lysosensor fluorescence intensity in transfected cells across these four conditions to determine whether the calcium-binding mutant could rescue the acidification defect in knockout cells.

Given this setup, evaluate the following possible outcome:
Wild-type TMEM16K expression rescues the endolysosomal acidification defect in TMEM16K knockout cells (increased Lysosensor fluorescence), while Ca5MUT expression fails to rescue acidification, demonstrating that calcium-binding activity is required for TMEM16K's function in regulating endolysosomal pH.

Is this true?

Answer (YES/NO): YES